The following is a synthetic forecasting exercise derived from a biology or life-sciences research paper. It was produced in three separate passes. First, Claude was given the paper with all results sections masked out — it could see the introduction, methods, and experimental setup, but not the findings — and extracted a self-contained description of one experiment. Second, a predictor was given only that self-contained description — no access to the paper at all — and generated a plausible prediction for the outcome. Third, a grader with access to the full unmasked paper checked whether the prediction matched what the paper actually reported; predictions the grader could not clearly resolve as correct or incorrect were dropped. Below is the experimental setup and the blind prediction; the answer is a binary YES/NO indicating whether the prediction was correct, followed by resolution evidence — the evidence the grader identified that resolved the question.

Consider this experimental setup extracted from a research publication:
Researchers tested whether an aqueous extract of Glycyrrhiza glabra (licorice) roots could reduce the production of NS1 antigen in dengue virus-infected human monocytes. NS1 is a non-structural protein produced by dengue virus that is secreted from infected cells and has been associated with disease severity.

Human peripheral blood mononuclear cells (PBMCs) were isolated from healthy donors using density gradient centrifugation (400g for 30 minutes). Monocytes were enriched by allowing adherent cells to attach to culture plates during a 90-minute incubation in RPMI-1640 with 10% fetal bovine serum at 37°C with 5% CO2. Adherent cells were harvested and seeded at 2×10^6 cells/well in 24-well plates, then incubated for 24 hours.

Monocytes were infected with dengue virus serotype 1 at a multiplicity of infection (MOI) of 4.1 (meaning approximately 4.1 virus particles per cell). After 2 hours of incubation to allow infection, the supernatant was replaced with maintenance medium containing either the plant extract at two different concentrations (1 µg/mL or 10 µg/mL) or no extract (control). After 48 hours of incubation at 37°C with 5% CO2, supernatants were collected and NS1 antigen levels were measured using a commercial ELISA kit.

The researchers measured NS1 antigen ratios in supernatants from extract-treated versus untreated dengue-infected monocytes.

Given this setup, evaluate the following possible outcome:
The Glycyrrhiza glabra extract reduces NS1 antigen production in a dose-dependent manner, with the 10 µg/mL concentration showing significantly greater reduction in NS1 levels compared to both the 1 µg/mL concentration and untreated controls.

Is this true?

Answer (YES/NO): NO